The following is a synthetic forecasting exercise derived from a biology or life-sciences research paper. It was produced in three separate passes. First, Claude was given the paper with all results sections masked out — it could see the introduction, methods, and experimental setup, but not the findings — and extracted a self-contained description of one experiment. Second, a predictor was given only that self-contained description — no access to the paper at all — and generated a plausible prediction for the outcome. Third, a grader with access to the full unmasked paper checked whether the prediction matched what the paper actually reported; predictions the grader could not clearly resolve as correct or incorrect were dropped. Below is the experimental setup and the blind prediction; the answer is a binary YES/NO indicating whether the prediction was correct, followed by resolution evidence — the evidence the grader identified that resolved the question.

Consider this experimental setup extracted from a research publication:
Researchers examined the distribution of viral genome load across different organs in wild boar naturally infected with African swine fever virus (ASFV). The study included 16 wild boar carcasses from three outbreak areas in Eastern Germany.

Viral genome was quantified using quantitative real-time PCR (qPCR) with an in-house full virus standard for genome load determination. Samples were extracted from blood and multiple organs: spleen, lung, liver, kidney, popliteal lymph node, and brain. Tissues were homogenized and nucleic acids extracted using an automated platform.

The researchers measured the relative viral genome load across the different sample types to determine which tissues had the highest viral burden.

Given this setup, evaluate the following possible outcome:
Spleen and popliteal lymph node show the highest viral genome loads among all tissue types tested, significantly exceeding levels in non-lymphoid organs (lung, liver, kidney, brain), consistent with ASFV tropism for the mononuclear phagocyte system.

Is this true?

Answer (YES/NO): NO